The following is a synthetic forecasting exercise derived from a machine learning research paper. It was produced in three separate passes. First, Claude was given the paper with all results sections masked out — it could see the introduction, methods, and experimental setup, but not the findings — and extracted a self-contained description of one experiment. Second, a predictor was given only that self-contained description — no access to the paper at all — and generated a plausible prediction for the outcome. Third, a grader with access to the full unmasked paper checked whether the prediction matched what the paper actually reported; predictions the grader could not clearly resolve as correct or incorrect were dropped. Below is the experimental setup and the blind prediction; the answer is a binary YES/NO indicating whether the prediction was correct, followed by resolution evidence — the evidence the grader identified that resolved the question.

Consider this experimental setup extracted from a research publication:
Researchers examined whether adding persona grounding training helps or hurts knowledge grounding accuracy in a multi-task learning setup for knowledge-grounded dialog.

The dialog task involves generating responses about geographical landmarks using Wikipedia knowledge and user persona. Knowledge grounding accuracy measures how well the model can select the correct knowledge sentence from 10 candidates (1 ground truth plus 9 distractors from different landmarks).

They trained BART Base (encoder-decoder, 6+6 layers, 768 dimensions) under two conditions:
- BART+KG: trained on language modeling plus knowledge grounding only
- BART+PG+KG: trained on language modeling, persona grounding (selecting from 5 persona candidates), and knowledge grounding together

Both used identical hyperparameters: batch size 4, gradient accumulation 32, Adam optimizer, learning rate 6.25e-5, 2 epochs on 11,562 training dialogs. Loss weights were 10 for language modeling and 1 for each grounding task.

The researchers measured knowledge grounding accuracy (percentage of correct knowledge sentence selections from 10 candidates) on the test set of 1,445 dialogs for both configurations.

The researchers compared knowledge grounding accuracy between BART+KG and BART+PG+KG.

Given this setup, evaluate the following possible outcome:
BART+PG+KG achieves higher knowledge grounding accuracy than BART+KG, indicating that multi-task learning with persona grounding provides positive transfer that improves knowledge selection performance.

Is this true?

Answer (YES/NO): NO